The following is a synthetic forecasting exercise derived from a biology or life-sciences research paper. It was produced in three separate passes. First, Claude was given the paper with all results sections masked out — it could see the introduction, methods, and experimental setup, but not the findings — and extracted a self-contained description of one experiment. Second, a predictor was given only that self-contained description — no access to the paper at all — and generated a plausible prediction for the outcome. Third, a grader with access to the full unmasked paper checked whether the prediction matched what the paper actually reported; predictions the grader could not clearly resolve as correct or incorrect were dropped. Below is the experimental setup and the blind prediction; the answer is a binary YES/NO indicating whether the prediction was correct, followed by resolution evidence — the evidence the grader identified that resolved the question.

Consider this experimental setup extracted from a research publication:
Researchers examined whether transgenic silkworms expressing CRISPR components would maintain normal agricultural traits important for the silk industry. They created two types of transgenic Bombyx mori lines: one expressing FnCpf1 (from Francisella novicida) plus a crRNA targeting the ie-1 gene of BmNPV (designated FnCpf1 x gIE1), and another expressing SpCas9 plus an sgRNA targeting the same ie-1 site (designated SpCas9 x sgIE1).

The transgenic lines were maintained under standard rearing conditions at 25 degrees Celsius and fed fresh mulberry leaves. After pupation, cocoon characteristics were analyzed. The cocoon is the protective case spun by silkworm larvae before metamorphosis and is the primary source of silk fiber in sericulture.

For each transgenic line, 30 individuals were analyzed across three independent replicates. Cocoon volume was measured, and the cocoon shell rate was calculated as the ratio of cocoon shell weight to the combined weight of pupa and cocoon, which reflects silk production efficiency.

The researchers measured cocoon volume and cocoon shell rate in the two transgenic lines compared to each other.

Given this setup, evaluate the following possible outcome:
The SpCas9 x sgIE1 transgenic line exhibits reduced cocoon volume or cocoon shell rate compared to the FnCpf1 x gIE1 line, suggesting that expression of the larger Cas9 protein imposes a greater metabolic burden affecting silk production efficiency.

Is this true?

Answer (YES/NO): NO